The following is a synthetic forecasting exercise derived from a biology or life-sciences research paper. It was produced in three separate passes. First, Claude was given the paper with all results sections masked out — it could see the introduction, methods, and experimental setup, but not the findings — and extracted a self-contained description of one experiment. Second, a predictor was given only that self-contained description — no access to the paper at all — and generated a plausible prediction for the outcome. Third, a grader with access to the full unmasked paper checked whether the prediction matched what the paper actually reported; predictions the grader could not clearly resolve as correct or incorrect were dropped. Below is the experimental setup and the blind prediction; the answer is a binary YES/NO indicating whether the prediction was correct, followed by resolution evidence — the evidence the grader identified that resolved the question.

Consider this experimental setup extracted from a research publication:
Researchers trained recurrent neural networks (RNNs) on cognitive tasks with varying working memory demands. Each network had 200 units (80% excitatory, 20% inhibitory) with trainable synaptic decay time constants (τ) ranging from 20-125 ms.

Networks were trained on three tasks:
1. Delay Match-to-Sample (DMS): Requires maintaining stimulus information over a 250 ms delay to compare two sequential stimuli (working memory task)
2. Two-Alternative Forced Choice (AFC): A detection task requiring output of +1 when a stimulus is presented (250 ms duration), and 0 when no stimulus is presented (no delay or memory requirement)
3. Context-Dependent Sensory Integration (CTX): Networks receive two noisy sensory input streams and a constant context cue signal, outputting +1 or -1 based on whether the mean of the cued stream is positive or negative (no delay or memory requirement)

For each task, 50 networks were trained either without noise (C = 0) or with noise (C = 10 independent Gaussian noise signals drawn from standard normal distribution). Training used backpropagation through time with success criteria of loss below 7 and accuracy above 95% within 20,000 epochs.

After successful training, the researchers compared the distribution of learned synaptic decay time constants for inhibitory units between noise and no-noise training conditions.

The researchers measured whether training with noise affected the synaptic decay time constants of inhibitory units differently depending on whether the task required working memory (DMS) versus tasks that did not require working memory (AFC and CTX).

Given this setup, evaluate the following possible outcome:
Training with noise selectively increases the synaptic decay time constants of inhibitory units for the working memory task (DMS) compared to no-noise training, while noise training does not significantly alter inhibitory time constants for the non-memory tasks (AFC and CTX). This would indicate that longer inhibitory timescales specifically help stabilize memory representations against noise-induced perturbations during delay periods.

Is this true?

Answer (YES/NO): YES